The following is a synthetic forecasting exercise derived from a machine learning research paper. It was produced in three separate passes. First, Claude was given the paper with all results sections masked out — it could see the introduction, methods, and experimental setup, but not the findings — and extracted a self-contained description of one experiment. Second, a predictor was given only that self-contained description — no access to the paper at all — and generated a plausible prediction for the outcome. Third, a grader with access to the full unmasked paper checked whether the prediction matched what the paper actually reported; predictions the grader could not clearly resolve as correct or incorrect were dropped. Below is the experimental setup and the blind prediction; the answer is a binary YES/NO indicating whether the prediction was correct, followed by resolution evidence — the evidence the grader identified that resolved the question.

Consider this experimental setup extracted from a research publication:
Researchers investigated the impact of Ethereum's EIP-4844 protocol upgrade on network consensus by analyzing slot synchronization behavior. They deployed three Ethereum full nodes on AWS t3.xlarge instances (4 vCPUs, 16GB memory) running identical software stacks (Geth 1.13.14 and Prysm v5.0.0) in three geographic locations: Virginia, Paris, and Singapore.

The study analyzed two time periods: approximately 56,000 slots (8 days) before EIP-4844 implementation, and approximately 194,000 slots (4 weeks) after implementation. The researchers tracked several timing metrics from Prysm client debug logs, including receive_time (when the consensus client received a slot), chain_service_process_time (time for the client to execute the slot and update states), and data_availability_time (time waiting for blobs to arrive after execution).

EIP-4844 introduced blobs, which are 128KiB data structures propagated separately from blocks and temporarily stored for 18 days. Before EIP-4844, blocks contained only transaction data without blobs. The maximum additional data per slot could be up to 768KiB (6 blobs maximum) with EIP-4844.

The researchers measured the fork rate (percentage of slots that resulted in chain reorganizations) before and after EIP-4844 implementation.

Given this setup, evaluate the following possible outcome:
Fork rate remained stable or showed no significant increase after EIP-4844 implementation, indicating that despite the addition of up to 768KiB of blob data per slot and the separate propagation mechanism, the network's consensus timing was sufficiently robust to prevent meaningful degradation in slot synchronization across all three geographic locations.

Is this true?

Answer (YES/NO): NO